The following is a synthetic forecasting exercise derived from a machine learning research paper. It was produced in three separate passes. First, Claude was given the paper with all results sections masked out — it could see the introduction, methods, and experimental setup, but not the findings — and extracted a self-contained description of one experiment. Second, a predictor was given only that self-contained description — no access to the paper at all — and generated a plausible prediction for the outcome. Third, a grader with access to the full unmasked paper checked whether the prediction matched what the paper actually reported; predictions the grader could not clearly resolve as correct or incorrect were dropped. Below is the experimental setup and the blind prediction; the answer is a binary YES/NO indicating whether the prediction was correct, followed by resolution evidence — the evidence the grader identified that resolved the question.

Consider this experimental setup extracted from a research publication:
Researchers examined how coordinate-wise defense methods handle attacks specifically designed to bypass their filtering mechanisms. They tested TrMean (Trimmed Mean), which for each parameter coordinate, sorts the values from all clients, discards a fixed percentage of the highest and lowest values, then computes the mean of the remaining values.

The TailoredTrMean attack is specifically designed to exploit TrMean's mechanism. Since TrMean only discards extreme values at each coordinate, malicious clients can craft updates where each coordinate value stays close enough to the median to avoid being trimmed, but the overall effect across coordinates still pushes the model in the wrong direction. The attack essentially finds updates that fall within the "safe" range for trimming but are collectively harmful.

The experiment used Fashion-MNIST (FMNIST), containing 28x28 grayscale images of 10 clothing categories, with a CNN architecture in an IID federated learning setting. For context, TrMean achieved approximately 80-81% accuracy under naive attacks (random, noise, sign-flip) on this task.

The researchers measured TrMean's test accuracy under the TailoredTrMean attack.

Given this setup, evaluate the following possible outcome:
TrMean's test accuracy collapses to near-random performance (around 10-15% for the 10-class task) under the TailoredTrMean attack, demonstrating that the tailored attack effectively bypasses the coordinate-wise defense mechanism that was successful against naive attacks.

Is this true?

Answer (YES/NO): YES